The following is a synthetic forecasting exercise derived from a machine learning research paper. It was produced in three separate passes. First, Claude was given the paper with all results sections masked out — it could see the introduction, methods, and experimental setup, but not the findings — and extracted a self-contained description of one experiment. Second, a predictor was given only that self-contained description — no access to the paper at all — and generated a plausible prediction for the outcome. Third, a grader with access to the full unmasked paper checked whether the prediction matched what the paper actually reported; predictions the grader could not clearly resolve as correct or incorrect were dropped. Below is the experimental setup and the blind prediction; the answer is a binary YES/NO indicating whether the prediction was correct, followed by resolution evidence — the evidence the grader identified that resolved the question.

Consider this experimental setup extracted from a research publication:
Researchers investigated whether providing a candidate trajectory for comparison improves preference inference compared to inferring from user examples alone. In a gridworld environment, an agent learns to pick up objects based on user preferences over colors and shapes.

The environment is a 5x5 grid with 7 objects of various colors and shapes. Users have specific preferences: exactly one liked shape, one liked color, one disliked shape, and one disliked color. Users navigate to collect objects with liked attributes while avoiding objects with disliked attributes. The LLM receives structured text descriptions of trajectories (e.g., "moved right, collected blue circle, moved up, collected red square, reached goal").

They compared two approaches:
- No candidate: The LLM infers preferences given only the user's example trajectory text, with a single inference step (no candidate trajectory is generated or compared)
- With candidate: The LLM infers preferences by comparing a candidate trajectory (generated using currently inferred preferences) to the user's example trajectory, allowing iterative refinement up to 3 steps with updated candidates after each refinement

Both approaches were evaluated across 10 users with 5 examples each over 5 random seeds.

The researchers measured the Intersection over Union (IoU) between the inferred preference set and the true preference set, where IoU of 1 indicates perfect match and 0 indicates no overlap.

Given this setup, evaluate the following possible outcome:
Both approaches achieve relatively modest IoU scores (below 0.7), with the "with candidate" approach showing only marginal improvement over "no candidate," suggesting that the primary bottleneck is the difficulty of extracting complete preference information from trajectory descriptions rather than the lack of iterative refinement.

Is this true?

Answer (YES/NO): NO